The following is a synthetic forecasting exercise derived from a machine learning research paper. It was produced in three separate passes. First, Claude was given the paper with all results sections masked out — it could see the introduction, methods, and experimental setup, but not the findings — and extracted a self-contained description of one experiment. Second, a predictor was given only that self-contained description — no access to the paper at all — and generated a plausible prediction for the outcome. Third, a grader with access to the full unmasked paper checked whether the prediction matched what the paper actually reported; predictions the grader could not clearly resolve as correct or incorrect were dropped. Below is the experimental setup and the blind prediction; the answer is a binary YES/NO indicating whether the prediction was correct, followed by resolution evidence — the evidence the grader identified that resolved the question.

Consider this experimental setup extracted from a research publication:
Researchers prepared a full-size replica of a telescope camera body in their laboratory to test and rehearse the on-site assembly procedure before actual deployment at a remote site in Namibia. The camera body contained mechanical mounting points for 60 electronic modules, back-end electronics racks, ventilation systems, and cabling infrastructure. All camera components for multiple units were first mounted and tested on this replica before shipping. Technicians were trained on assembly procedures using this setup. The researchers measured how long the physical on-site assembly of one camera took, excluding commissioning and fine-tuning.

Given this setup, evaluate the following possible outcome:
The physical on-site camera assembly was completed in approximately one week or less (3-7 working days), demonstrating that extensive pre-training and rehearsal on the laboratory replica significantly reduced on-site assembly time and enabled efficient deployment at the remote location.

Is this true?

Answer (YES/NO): YES